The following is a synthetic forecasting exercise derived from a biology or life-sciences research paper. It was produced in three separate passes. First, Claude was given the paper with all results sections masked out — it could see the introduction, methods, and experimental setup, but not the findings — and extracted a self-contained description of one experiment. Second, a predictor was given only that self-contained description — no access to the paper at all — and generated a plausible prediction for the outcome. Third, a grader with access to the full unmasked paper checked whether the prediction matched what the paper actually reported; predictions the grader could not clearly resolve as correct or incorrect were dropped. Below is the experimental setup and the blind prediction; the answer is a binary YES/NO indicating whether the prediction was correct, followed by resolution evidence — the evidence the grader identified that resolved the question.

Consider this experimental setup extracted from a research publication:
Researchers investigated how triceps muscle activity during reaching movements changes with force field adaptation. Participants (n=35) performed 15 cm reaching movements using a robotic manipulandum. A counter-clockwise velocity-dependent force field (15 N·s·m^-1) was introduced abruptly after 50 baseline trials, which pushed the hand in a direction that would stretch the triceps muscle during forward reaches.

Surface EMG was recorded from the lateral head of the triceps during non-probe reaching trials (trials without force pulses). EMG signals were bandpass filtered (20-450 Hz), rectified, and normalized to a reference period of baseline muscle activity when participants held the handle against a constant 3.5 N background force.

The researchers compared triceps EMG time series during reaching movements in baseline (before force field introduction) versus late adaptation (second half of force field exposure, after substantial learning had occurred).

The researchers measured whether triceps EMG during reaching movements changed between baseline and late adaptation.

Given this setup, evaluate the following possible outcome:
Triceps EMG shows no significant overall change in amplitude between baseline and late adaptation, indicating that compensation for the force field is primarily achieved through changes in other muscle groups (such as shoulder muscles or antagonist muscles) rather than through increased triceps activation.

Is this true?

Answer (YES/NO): NO